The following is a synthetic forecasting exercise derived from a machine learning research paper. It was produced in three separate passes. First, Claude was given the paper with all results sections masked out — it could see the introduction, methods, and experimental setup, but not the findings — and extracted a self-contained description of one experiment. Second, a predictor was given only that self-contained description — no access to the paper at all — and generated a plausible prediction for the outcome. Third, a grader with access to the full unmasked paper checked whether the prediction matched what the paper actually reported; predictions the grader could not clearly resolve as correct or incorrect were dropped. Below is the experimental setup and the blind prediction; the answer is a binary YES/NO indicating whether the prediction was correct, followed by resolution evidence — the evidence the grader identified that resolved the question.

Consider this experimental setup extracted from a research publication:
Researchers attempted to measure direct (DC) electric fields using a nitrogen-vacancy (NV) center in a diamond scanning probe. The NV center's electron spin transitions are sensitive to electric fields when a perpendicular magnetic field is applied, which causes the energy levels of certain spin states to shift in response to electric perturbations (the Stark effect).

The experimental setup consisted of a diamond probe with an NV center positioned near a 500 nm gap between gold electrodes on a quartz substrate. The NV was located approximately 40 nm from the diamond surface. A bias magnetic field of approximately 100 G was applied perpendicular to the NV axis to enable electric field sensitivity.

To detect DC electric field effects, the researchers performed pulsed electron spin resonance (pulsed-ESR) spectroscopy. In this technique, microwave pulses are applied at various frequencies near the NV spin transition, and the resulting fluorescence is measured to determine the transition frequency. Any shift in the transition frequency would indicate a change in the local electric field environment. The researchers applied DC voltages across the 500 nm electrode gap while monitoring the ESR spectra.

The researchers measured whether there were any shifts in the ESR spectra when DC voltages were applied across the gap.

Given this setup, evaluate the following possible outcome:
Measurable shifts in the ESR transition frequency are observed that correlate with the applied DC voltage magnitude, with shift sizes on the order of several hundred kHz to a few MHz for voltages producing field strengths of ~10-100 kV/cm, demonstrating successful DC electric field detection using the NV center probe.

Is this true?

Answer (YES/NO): NO